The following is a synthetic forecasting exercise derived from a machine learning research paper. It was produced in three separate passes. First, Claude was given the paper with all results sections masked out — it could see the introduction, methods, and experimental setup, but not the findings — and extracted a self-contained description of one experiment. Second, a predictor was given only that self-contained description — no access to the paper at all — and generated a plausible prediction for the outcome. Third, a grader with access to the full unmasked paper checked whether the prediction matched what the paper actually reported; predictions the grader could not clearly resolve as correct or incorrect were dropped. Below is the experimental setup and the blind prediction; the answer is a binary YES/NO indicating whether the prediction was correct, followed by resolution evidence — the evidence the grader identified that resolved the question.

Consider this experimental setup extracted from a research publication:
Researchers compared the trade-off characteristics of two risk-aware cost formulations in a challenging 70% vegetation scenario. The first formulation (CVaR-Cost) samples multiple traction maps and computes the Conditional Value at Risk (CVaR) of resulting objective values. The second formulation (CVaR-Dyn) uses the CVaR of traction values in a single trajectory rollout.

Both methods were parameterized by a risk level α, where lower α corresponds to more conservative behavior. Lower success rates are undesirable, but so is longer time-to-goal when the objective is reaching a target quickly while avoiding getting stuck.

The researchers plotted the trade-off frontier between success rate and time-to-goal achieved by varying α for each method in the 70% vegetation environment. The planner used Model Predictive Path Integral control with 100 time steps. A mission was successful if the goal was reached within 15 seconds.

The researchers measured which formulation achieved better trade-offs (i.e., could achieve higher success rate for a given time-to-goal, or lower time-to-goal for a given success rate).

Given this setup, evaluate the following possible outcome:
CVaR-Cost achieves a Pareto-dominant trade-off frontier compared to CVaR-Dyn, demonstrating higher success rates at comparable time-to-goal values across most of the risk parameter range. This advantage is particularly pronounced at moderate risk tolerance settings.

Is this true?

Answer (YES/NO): NO